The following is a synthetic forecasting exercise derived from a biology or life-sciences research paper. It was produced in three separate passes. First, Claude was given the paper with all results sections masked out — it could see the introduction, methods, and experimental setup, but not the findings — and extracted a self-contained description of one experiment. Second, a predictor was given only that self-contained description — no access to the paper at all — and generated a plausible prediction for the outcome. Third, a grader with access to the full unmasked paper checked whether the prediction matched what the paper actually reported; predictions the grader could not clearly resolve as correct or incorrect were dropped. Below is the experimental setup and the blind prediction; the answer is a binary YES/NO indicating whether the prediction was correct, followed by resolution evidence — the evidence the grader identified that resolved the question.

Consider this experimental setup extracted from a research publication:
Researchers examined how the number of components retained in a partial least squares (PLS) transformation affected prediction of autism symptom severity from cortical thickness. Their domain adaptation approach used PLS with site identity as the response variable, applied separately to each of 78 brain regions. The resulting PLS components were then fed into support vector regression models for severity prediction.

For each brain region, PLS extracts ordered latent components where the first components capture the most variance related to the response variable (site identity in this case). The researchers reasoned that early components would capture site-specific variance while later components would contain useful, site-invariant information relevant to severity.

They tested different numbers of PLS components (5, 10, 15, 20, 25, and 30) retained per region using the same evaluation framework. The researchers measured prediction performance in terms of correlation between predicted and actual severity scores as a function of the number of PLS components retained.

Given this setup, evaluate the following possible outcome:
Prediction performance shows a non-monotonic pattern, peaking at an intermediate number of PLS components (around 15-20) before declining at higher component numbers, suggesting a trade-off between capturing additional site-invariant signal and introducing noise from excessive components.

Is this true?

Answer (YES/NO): NO